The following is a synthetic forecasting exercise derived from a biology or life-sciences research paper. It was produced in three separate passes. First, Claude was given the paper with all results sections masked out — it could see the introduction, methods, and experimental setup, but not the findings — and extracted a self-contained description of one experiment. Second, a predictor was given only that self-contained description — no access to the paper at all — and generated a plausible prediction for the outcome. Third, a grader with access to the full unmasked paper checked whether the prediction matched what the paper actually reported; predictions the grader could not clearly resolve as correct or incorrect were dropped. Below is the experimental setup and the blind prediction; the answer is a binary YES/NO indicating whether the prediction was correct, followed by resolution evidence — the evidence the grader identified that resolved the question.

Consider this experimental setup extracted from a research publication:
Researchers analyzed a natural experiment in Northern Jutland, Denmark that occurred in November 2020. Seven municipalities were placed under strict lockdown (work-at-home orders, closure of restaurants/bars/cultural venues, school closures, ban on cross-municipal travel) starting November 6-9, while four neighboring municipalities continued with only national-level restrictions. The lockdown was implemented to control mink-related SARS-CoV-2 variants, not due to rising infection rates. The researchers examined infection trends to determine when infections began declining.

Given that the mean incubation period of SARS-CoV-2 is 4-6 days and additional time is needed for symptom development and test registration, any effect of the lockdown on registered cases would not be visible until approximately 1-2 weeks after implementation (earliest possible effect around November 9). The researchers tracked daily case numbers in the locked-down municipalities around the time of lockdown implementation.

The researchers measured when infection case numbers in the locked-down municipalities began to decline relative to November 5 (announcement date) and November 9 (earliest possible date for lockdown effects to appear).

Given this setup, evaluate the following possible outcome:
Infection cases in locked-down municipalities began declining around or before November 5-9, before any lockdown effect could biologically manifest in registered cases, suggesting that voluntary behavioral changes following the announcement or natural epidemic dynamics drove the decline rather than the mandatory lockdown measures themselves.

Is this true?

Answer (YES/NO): YES